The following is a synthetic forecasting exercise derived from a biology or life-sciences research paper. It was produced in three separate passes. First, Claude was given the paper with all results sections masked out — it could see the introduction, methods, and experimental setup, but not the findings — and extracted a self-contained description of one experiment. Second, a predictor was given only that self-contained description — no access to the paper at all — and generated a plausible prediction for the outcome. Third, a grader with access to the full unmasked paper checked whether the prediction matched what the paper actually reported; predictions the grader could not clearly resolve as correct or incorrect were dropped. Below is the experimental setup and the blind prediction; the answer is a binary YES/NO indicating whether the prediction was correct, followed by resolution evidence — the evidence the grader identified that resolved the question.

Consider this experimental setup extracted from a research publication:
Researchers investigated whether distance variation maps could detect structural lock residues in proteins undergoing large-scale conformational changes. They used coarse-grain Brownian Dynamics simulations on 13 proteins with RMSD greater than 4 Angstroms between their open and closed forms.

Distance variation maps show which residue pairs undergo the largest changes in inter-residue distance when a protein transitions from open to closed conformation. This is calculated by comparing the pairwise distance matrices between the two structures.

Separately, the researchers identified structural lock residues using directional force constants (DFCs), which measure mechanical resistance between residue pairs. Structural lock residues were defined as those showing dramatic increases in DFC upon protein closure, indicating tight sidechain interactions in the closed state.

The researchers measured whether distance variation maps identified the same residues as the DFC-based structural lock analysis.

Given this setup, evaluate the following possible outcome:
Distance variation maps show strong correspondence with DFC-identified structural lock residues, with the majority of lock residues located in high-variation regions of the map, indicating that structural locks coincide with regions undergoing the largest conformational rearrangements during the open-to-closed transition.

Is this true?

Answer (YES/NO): NO